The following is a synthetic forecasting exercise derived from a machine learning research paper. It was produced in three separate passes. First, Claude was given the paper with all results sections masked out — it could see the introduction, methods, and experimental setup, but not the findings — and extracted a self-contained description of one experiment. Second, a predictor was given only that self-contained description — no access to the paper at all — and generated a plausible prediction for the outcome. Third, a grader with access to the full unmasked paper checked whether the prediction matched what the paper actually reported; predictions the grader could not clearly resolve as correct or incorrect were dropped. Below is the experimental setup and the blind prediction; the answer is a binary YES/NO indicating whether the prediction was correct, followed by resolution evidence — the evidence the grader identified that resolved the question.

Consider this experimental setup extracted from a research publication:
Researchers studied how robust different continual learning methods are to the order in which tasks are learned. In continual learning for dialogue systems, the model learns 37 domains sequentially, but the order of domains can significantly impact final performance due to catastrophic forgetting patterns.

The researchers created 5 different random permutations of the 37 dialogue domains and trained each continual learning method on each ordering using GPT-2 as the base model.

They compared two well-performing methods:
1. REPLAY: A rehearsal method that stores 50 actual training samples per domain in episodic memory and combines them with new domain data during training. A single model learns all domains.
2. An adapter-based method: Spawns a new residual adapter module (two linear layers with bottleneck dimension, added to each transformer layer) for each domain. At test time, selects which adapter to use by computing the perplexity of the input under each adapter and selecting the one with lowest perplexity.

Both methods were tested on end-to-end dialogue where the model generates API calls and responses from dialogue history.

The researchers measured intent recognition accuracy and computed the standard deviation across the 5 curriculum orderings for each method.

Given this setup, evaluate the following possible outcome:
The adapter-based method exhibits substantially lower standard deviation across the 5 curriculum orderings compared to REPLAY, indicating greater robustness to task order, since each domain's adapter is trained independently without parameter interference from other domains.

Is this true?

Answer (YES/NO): YES